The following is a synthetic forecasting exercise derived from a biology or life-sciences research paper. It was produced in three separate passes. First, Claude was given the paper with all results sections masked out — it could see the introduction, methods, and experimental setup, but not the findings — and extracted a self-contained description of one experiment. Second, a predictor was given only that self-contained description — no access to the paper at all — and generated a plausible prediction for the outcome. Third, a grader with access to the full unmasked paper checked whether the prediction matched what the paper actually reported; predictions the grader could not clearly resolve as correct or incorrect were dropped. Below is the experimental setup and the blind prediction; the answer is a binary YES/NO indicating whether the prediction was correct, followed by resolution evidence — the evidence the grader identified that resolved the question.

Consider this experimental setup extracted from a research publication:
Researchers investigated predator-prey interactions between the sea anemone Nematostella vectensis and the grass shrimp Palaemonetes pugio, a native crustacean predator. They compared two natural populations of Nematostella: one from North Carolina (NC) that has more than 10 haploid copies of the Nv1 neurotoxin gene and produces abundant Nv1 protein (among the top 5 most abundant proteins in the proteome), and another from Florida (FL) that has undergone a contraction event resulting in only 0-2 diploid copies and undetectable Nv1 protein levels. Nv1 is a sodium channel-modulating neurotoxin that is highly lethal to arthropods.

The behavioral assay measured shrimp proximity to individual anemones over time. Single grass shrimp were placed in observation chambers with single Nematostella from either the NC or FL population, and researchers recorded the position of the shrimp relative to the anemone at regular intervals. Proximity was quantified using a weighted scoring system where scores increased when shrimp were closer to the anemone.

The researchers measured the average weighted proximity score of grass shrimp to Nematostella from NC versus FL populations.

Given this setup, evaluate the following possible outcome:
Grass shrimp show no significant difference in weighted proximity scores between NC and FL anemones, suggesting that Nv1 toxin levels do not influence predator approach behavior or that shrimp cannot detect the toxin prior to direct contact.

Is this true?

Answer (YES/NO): NO